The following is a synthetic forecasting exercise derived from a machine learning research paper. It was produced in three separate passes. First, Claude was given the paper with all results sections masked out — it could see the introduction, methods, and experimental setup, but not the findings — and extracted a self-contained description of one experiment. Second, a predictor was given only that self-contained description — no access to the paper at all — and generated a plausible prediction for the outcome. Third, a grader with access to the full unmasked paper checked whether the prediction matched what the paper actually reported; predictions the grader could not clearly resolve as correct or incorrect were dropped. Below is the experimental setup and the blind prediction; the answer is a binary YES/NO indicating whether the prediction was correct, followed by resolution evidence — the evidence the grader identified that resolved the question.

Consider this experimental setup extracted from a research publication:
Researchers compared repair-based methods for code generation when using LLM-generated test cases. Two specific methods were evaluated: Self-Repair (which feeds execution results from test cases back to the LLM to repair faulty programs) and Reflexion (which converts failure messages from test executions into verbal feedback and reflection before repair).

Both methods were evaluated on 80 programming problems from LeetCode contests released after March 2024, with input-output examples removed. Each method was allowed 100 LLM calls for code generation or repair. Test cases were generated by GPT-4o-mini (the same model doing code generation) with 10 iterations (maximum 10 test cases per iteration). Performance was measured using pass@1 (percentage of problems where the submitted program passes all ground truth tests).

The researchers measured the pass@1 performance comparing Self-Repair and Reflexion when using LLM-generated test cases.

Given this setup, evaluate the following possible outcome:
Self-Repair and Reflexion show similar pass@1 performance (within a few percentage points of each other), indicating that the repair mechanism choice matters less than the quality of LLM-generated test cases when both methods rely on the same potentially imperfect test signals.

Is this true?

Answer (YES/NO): YES